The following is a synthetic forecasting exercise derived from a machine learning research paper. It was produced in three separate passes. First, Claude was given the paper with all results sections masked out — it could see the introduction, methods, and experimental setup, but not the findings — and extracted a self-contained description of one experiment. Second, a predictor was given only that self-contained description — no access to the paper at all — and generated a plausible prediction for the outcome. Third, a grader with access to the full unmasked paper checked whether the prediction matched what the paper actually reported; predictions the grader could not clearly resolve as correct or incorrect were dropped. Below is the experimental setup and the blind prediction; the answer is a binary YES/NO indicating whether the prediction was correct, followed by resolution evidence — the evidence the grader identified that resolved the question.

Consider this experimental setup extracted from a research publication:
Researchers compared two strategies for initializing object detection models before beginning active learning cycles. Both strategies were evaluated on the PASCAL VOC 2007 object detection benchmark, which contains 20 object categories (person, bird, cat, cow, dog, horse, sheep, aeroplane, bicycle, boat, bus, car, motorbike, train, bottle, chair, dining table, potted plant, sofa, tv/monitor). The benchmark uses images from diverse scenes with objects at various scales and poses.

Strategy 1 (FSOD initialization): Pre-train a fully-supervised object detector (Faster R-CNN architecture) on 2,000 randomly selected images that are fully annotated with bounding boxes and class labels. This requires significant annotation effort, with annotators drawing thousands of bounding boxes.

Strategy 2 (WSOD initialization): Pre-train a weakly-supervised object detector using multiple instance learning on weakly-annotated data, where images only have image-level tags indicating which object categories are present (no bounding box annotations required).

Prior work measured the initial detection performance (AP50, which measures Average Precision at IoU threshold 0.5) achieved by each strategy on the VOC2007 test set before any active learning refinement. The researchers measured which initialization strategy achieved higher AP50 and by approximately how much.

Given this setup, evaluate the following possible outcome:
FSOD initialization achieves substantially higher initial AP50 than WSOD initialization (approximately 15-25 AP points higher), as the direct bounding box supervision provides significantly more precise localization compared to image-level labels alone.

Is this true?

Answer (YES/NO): NO